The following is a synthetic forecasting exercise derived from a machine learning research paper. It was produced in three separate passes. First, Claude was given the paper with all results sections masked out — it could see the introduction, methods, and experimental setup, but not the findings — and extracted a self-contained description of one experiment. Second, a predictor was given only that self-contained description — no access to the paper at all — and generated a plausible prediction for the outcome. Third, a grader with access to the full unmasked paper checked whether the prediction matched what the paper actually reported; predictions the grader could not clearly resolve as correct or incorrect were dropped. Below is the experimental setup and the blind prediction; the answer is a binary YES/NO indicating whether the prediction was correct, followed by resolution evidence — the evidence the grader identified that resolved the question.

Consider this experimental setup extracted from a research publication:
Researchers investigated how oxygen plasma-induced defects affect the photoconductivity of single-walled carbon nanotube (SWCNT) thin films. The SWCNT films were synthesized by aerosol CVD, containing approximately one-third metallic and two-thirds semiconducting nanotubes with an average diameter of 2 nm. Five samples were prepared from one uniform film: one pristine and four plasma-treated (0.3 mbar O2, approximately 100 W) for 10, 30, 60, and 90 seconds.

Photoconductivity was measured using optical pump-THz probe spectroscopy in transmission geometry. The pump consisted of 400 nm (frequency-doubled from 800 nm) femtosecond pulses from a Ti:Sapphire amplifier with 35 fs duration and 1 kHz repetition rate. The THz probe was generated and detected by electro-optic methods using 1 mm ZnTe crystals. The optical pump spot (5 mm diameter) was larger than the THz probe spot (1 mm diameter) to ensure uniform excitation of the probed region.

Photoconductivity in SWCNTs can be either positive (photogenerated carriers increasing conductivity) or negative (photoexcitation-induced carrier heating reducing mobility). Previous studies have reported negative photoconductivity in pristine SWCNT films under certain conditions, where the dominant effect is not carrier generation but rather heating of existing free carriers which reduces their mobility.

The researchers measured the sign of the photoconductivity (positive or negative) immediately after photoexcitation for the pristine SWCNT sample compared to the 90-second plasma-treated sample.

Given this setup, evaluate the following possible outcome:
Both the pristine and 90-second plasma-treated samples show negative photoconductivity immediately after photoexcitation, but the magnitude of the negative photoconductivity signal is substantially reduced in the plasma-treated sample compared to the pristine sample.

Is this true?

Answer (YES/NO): NO